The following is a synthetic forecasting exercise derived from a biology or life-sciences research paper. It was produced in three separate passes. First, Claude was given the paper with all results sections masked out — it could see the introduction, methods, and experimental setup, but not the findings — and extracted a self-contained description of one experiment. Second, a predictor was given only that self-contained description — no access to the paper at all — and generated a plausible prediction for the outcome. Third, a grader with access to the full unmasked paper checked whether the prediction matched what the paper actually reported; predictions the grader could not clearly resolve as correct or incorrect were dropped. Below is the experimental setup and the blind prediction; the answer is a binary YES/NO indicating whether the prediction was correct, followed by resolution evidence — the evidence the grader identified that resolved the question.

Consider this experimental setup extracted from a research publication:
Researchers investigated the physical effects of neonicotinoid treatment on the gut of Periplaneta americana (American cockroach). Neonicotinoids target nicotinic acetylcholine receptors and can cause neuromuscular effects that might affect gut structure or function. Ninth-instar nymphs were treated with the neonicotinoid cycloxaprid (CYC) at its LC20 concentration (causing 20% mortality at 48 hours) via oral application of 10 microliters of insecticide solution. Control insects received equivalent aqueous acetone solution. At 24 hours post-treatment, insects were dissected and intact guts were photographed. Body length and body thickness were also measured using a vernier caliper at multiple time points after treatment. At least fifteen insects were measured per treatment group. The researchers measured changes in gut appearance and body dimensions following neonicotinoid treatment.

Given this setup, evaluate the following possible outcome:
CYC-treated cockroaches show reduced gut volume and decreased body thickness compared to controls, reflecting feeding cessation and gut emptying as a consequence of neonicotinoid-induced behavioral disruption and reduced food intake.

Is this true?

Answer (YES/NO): NO